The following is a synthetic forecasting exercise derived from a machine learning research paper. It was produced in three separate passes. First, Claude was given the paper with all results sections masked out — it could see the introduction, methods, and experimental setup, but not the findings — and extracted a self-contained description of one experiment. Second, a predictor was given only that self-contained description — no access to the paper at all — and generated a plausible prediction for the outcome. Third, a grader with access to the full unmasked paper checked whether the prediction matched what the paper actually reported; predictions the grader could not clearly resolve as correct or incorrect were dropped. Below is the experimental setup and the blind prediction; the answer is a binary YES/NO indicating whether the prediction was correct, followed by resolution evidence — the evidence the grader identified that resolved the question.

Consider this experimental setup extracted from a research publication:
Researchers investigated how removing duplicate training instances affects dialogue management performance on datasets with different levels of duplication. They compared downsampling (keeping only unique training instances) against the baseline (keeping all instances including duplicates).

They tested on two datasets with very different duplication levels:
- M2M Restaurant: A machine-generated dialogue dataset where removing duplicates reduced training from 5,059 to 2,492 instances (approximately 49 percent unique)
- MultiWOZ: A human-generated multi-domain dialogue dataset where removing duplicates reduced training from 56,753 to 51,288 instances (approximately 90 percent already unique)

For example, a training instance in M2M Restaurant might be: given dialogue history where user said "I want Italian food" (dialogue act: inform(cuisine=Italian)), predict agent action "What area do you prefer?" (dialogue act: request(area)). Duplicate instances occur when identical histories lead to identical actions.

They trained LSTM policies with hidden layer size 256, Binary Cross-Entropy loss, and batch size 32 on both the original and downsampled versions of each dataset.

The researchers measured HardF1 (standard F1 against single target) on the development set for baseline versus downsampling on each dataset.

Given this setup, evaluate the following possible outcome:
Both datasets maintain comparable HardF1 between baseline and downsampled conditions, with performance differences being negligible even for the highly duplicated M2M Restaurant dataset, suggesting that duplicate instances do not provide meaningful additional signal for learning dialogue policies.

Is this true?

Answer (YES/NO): NO